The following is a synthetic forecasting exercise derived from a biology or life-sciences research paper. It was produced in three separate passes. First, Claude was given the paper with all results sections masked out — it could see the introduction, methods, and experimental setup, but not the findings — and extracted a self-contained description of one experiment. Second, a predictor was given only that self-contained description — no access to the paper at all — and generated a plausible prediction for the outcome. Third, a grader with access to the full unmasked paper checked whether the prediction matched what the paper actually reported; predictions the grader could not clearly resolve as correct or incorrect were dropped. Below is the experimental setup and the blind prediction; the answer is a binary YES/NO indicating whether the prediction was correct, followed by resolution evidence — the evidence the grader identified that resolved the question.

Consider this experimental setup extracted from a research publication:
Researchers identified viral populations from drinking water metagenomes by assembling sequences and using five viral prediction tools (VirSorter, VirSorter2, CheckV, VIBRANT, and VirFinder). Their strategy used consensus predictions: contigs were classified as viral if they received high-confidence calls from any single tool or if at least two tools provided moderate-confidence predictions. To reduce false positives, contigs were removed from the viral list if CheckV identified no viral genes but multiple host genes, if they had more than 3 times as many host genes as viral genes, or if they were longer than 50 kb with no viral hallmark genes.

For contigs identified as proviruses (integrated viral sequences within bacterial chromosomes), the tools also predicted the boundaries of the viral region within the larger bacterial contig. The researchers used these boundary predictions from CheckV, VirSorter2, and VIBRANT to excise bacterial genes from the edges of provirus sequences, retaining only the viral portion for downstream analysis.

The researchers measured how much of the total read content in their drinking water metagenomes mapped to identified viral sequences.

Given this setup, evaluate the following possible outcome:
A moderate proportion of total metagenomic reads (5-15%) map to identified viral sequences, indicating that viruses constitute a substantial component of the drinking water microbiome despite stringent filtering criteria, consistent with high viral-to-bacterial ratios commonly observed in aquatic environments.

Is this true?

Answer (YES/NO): YES